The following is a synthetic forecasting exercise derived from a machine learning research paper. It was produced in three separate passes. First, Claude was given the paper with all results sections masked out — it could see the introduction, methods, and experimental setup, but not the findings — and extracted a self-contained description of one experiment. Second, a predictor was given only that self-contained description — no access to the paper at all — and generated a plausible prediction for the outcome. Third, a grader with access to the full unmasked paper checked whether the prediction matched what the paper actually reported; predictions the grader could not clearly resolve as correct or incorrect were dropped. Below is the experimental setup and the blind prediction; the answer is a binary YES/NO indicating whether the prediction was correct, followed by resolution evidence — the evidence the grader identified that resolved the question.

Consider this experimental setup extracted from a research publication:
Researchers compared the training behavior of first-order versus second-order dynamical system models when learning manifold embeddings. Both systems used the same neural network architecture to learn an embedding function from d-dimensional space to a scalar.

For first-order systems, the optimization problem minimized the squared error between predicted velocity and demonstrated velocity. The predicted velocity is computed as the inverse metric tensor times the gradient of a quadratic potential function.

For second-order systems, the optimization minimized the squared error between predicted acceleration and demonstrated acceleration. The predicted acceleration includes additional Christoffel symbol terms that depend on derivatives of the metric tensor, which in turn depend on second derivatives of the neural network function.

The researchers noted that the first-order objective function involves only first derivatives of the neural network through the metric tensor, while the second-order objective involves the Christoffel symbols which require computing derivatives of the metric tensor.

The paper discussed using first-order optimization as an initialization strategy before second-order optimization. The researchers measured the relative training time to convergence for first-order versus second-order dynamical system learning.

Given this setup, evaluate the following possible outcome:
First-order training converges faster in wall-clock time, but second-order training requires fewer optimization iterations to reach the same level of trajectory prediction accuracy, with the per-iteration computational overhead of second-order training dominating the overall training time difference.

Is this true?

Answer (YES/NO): NO